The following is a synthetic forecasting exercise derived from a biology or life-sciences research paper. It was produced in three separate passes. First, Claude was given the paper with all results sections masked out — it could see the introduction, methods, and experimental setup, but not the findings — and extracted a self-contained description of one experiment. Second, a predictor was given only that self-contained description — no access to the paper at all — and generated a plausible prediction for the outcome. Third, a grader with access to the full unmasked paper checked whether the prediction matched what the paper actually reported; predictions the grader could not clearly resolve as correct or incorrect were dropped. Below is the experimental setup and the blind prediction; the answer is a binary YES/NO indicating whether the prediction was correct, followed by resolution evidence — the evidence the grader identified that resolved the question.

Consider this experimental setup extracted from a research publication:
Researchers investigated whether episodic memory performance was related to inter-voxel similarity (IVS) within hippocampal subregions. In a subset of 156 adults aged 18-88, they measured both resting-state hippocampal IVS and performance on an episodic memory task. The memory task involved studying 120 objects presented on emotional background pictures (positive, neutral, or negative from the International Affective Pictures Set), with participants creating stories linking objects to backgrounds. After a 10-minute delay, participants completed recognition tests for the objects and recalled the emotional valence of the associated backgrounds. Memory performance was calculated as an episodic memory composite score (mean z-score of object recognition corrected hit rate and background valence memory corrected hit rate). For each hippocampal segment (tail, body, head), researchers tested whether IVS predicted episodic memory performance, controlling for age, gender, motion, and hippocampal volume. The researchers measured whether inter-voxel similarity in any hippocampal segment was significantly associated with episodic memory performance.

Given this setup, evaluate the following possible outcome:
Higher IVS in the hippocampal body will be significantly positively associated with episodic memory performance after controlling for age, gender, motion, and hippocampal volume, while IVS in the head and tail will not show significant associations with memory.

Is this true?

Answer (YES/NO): NO